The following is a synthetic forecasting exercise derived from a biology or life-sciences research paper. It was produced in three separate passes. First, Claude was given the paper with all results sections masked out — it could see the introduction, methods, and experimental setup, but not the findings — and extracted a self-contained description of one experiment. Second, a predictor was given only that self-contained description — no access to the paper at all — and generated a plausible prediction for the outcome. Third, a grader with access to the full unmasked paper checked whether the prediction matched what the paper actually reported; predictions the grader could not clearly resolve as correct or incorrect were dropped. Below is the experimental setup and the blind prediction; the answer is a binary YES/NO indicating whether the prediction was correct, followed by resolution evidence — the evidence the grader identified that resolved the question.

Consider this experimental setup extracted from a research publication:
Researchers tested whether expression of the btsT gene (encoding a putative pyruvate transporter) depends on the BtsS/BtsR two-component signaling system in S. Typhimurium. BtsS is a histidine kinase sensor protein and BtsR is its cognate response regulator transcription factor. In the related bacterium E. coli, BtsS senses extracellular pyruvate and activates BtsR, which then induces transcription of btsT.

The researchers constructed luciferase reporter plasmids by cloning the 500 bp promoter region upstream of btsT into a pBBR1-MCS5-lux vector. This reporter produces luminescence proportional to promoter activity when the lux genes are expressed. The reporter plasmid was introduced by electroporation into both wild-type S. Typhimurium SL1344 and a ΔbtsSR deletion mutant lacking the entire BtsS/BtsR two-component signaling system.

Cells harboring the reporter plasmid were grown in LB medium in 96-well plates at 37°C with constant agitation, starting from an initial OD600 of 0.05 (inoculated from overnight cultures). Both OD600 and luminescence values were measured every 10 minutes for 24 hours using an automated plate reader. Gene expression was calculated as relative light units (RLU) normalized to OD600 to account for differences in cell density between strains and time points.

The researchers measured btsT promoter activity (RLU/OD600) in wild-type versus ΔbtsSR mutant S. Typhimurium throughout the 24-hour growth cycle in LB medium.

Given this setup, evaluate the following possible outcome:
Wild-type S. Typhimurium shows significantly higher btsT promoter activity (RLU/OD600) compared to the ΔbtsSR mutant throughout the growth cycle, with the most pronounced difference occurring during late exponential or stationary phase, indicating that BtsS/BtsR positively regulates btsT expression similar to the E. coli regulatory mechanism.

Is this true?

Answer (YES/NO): NO